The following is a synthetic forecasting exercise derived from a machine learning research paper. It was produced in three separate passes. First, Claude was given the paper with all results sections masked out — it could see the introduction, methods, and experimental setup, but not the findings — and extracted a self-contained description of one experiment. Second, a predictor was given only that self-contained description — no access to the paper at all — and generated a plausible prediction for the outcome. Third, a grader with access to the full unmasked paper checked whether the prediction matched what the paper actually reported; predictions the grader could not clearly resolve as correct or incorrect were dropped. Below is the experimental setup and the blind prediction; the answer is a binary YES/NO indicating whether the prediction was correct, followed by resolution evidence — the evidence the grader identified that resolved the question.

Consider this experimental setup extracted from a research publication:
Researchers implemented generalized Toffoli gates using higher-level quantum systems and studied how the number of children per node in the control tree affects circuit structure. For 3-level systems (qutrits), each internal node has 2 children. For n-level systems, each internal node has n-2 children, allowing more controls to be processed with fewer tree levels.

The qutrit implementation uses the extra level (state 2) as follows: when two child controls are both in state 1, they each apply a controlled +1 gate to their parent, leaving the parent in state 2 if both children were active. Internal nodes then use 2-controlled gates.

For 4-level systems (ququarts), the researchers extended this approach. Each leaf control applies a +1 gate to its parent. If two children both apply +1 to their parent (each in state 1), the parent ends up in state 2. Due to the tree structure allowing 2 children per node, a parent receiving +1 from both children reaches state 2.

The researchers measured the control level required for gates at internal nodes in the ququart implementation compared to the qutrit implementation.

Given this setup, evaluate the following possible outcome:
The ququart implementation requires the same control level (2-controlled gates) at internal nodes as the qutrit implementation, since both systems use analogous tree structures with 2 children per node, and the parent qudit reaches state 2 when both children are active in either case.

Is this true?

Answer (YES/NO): NO